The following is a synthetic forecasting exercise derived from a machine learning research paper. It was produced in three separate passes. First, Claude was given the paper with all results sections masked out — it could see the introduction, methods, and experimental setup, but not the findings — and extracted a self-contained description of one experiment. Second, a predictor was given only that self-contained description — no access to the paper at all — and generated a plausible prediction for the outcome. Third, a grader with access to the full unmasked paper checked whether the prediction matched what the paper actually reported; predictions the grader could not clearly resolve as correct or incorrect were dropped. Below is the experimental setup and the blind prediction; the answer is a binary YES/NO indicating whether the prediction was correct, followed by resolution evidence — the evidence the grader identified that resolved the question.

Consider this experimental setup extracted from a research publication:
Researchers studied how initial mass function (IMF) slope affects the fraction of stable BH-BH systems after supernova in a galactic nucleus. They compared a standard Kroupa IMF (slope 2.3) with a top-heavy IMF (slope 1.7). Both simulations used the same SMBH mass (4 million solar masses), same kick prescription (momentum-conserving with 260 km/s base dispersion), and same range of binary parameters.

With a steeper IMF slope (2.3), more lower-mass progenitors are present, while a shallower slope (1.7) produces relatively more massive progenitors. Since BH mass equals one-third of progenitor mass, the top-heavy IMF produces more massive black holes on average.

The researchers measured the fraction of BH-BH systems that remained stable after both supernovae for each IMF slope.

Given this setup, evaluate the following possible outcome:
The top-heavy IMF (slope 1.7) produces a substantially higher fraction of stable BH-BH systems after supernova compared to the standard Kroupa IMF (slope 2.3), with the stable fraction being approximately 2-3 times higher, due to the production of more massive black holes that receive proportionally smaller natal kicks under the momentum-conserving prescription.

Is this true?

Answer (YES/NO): NO